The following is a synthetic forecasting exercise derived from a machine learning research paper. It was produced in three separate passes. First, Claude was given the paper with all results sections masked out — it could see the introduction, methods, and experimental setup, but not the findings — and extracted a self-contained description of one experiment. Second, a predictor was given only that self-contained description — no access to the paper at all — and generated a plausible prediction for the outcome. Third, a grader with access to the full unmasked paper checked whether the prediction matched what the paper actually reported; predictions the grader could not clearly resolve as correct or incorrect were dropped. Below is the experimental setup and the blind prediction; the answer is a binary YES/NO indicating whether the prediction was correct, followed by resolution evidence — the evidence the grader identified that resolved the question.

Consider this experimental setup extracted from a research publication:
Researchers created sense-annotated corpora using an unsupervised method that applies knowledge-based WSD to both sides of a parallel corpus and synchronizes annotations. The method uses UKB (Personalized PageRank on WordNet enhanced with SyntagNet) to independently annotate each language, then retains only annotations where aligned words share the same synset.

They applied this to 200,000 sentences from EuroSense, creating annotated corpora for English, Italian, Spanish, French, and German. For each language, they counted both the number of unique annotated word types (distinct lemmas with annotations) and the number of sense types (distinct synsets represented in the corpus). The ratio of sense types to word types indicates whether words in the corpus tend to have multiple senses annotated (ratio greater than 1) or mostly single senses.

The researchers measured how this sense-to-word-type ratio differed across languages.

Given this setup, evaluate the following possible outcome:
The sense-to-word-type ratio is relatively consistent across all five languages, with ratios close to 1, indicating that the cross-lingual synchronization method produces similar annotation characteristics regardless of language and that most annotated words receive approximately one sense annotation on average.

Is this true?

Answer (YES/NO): NO